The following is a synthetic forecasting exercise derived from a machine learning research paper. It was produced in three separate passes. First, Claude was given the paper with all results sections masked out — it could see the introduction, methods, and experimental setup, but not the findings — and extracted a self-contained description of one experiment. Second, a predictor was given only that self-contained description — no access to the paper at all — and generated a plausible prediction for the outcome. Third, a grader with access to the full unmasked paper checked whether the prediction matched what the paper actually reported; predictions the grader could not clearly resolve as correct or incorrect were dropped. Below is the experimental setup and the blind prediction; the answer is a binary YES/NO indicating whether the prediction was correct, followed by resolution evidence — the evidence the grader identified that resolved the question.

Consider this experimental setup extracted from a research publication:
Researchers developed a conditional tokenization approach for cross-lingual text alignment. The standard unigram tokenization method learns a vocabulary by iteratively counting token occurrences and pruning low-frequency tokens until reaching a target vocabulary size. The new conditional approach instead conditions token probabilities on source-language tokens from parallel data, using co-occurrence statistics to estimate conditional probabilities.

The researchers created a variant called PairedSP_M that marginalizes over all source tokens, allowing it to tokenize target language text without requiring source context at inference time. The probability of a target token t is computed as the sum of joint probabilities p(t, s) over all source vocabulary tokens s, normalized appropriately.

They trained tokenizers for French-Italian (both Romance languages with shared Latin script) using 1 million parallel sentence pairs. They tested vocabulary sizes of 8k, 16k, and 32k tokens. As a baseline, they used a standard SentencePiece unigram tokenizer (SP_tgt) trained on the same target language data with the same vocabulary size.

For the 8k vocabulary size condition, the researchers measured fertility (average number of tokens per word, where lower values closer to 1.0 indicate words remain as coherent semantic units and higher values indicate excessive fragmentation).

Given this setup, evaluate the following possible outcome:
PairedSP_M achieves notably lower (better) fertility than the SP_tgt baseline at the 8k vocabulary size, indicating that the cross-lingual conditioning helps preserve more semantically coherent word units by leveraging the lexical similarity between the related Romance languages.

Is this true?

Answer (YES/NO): NO